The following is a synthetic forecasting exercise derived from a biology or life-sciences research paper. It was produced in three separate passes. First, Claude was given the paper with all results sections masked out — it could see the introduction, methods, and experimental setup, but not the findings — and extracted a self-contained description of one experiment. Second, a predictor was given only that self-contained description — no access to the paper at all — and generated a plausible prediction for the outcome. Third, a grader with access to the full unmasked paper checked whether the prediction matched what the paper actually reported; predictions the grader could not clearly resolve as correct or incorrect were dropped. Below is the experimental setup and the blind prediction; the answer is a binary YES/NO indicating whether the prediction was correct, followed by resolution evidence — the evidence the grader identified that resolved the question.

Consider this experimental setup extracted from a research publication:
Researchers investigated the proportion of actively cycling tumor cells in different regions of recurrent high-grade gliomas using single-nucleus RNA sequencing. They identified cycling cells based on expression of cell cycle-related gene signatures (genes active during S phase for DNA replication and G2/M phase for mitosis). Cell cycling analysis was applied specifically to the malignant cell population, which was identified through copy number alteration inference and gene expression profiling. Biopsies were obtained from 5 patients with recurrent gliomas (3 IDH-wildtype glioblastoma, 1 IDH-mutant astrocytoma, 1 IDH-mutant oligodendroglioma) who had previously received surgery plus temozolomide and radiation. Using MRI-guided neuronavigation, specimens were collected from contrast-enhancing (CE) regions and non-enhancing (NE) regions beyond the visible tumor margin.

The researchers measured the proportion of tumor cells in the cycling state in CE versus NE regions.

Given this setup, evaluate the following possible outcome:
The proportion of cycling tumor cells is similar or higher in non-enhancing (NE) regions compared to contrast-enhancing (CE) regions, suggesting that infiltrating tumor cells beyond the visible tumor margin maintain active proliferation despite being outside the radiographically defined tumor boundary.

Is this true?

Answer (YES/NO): YES